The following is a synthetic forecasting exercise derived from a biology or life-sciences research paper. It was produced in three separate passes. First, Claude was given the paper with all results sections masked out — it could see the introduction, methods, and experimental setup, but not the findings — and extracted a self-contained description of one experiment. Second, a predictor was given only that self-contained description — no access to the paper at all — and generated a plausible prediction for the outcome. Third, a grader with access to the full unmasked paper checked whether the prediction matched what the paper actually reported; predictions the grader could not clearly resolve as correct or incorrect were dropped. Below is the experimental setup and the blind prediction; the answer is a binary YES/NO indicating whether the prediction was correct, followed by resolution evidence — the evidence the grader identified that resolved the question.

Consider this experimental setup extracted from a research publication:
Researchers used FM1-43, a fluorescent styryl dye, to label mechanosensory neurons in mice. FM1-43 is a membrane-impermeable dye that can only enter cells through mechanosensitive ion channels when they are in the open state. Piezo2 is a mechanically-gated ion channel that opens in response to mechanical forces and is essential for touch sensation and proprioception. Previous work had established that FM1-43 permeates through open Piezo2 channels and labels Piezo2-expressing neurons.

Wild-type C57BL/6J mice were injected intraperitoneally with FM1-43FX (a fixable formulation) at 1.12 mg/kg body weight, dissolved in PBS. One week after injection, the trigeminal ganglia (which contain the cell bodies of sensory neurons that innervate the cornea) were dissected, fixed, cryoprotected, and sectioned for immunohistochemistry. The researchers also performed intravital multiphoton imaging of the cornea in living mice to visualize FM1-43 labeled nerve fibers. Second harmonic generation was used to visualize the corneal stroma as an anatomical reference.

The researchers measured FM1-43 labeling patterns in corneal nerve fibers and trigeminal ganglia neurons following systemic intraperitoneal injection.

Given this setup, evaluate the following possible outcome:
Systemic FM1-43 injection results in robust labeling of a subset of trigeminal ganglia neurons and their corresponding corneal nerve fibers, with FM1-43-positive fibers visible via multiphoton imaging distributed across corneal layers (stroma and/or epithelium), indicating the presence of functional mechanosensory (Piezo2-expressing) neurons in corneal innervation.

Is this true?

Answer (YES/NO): YES